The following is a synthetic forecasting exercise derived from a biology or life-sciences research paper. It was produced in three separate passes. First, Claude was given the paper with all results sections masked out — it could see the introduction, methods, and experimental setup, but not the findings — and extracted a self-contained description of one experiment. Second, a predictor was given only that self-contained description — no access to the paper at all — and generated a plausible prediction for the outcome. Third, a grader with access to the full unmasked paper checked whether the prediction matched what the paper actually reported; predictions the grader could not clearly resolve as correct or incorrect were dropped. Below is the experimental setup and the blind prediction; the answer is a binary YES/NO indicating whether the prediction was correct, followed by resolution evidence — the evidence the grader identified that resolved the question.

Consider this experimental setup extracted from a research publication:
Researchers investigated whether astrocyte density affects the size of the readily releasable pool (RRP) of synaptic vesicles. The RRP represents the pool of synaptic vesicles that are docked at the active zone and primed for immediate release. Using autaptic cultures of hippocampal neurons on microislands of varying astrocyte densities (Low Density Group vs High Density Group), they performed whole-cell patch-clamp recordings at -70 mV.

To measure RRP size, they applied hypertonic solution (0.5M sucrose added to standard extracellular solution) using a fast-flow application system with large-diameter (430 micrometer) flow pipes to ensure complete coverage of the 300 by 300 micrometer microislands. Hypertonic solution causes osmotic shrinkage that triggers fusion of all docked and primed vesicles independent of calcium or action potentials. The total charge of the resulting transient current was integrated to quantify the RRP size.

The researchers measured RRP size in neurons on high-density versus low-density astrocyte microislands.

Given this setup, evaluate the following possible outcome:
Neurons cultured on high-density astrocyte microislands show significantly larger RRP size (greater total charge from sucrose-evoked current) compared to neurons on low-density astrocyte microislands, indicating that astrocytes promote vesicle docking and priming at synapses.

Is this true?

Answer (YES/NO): YES